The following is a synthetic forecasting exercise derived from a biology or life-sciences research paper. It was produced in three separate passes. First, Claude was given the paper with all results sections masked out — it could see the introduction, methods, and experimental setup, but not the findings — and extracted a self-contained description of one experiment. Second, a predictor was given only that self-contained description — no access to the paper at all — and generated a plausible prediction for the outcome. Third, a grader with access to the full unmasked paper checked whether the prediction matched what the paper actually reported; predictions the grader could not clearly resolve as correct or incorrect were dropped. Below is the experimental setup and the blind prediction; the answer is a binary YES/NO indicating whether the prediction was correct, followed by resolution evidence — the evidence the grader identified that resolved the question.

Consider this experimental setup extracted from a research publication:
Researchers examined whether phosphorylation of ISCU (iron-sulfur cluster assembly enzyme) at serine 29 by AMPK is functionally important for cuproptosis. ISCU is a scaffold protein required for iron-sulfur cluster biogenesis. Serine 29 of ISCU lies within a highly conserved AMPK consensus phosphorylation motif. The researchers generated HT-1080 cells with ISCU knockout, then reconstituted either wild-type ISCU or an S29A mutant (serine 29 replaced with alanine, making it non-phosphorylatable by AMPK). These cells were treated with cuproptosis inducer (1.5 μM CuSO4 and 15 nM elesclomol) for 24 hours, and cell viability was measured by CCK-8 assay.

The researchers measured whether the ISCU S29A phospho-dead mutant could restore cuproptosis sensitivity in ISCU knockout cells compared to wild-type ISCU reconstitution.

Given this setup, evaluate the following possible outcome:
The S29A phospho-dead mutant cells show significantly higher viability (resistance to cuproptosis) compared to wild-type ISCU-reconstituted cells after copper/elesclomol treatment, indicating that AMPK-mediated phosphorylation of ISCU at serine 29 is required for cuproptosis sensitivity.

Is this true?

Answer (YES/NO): YES